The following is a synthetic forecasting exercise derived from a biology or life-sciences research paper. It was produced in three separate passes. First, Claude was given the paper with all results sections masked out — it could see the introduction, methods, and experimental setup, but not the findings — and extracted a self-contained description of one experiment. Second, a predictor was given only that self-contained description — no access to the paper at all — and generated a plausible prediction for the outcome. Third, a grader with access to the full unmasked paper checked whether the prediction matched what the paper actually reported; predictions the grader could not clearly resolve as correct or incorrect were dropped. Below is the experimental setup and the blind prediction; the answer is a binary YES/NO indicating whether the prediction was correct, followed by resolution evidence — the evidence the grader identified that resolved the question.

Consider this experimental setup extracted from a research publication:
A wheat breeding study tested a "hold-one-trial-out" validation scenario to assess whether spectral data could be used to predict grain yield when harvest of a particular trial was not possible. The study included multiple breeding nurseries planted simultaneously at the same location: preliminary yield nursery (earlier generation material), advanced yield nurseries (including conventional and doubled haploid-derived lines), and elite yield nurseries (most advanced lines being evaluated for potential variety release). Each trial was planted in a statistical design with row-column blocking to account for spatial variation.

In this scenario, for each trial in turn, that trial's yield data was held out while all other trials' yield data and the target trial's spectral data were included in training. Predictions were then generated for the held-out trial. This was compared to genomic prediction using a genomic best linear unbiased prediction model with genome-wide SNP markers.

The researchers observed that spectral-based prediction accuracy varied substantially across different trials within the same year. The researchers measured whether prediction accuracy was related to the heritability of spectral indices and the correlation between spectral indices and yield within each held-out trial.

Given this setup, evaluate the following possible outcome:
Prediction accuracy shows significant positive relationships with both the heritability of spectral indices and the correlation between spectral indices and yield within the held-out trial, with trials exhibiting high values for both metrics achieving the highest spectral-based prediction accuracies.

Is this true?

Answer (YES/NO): YES